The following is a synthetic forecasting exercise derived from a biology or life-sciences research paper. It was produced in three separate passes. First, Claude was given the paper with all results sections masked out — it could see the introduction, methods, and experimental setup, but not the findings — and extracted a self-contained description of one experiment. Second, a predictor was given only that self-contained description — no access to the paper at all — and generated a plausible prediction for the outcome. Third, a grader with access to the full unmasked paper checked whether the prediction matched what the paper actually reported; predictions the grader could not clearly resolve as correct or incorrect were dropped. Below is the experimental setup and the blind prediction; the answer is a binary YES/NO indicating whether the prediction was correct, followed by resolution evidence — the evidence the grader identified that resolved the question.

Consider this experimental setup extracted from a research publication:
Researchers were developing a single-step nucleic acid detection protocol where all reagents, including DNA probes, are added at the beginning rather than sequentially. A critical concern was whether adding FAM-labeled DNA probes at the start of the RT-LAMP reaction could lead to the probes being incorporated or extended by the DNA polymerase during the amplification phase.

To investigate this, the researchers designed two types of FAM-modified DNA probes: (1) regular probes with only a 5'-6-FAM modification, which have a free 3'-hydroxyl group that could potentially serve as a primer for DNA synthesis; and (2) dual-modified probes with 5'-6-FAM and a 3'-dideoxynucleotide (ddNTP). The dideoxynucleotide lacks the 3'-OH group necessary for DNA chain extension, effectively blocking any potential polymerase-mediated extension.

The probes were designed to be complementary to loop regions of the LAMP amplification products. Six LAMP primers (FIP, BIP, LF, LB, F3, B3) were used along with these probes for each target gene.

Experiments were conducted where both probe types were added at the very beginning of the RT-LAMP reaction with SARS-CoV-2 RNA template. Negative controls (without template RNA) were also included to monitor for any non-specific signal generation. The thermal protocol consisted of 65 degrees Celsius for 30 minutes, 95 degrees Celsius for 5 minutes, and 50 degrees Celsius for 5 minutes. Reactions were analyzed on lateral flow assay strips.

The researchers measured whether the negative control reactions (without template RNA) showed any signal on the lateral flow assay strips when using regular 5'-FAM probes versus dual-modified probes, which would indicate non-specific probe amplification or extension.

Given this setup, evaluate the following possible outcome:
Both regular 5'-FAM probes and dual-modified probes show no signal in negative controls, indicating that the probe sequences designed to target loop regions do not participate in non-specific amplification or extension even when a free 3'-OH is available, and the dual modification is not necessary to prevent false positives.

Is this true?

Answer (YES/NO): YES